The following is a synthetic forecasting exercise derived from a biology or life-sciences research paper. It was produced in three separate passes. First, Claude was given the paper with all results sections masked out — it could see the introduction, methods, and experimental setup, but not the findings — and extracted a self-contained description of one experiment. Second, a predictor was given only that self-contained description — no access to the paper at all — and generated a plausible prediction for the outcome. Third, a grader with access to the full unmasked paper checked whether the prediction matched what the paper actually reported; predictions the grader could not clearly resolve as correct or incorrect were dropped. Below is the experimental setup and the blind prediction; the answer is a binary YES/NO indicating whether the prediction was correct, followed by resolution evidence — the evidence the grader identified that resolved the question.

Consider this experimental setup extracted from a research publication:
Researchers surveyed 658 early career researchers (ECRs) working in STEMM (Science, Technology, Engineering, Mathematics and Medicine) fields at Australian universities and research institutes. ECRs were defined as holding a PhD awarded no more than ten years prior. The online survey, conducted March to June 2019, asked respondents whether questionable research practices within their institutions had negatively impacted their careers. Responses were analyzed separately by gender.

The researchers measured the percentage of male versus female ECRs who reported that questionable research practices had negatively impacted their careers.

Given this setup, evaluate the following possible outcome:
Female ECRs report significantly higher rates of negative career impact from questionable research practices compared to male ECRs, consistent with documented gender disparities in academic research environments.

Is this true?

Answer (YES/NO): YES